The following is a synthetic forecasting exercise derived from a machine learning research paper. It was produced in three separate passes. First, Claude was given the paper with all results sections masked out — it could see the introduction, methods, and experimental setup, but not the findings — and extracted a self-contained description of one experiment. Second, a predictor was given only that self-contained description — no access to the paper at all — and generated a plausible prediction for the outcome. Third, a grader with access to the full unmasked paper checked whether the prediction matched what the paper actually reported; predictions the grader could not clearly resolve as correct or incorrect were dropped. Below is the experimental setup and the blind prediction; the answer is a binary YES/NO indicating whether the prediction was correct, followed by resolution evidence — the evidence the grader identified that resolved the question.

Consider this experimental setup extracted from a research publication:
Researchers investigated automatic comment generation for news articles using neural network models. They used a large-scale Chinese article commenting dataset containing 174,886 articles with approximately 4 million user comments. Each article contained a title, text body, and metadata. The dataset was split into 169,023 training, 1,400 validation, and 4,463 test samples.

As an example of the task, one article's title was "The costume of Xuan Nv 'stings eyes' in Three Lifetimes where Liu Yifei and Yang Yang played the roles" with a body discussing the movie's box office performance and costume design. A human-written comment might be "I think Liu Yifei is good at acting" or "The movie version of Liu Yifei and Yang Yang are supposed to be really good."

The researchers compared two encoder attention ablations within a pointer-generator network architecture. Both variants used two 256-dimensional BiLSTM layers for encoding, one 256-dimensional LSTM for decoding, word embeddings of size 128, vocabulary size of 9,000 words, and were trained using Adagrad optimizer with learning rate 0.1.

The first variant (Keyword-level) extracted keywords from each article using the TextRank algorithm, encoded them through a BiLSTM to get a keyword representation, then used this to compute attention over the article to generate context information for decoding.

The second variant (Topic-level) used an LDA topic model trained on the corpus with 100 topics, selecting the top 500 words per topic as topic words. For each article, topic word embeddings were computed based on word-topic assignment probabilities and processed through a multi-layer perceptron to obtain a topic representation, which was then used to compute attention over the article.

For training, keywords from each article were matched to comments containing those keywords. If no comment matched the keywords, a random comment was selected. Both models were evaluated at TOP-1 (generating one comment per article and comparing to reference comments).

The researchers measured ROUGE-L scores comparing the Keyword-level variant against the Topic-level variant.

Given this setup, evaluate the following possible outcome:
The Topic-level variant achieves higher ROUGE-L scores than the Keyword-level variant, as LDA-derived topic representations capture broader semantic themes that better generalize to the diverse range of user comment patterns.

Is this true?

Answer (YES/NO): YES